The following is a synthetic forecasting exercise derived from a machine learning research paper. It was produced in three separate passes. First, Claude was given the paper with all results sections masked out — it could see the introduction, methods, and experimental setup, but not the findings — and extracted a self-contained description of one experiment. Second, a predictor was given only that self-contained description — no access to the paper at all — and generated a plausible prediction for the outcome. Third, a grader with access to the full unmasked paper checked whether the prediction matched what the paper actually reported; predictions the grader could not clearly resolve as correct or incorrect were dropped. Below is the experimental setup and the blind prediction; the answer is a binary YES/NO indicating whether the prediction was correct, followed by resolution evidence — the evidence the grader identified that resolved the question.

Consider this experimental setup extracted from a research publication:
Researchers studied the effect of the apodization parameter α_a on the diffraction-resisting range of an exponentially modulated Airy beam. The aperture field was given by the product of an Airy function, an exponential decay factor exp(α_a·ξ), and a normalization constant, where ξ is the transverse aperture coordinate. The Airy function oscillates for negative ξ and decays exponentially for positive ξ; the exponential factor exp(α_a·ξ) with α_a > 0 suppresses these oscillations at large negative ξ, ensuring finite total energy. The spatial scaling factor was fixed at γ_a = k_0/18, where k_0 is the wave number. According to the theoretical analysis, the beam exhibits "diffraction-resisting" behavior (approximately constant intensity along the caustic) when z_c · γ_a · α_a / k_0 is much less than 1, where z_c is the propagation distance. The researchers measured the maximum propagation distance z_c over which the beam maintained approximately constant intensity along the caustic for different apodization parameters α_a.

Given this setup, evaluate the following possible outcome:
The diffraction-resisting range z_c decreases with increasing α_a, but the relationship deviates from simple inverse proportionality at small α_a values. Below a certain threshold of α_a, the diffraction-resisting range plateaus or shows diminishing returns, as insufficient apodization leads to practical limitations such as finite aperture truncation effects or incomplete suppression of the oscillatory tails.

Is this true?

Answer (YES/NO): NO